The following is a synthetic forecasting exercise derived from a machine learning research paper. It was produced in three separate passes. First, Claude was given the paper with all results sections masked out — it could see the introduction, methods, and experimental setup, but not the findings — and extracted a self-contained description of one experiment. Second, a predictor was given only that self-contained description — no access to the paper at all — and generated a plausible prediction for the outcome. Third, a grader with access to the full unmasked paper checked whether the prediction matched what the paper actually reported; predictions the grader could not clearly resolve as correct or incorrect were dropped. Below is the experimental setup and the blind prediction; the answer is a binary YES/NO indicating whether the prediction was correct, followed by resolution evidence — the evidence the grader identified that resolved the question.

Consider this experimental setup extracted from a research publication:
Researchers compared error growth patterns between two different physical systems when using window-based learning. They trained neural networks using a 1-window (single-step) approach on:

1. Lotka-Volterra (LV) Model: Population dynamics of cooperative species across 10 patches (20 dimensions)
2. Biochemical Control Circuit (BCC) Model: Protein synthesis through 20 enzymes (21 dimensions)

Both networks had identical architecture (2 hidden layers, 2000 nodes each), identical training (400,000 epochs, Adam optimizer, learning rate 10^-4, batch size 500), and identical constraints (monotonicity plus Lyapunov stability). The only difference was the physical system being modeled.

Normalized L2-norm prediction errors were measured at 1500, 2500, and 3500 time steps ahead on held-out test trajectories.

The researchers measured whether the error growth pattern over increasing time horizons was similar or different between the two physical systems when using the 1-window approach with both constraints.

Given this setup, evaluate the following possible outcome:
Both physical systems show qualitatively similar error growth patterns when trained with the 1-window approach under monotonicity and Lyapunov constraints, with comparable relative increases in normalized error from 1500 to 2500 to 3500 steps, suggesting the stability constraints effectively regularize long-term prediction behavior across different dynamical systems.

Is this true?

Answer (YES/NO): NO